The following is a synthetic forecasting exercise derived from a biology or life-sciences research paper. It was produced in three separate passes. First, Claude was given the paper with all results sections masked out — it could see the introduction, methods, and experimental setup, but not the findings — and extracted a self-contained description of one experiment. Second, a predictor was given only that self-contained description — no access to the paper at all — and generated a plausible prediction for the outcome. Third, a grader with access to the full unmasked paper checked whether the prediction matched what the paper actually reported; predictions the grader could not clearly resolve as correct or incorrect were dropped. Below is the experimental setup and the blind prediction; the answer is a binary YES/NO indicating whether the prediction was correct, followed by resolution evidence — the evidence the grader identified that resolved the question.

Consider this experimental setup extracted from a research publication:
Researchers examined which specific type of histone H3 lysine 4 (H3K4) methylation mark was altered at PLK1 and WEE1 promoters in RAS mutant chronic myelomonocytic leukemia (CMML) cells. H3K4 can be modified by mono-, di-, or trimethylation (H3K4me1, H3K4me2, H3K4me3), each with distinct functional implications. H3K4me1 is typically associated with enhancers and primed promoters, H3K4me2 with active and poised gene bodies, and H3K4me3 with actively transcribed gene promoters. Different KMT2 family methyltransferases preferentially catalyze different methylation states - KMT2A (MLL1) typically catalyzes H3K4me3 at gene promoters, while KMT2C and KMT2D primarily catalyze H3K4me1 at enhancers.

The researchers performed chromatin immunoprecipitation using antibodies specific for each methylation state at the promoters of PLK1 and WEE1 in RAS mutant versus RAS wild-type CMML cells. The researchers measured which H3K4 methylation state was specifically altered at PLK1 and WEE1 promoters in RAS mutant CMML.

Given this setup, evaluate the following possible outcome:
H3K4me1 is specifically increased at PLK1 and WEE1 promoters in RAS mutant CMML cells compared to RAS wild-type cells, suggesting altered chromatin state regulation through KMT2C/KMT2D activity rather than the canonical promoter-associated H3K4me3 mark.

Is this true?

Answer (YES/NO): NO